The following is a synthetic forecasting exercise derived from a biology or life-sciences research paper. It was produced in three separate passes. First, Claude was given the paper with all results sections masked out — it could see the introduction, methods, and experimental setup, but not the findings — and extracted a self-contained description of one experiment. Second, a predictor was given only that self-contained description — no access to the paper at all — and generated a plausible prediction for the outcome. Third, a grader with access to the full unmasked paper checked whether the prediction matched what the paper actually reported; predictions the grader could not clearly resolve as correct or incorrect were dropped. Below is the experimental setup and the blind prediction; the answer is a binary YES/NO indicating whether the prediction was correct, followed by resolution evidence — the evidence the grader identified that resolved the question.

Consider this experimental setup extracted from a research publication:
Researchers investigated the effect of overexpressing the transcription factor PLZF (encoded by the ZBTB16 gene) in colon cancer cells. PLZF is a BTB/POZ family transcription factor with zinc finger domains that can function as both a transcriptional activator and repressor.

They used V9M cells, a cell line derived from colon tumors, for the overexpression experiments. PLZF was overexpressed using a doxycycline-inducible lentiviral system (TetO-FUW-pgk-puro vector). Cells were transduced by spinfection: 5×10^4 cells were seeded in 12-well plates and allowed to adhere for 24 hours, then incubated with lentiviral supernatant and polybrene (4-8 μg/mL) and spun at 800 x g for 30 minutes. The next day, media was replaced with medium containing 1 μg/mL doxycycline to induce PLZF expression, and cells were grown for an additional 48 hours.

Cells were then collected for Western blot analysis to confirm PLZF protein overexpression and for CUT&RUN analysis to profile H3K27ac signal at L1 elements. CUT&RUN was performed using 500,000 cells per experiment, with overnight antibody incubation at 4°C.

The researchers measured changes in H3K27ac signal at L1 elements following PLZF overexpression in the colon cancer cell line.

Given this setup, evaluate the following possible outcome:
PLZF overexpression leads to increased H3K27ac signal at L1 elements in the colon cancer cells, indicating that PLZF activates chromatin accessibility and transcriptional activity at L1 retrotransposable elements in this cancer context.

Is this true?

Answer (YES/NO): NO